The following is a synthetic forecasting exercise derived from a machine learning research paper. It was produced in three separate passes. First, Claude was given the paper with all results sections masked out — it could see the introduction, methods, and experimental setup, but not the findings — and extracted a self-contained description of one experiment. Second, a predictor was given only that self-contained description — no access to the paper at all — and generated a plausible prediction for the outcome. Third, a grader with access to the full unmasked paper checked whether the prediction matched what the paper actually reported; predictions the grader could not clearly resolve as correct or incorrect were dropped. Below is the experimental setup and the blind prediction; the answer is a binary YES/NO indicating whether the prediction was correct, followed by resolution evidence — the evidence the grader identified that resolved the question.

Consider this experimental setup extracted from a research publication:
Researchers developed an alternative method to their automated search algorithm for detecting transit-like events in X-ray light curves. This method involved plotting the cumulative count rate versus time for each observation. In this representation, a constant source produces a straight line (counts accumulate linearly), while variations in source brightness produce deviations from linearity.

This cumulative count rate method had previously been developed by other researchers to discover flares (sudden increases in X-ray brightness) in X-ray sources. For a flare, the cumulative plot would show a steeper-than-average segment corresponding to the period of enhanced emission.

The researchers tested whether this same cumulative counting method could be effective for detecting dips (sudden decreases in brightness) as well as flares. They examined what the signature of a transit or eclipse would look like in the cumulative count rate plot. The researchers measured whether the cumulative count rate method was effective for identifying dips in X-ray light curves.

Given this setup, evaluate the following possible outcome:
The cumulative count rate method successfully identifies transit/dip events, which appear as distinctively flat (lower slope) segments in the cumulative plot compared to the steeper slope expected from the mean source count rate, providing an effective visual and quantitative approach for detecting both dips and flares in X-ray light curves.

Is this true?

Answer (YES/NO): YES